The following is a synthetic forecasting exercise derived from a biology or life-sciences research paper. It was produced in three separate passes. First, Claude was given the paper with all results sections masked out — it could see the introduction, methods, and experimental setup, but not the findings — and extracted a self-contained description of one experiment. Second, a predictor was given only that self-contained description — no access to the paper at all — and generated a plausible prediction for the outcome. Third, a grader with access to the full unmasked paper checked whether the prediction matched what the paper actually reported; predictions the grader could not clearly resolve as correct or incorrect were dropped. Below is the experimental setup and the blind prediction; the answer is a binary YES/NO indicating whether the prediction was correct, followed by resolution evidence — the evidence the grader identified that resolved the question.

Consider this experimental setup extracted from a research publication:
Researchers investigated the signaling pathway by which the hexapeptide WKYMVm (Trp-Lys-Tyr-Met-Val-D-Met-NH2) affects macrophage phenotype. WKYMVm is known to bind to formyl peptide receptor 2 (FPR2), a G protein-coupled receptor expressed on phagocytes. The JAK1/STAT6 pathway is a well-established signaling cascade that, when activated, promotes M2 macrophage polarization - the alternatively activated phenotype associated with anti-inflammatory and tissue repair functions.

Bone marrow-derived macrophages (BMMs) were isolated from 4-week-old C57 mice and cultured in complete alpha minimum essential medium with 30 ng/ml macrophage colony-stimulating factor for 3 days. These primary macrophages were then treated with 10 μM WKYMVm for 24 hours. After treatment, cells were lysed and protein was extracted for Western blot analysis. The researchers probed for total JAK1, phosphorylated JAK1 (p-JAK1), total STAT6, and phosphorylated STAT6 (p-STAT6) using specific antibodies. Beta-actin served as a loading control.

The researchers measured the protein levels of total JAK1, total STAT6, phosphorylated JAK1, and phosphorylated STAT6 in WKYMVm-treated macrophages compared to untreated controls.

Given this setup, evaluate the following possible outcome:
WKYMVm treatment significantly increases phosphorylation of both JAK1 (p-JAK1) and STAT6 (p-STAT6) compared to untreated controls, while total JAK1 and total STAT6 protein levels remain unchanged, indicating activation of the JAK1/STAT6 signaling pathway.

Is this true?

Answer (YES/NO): YES